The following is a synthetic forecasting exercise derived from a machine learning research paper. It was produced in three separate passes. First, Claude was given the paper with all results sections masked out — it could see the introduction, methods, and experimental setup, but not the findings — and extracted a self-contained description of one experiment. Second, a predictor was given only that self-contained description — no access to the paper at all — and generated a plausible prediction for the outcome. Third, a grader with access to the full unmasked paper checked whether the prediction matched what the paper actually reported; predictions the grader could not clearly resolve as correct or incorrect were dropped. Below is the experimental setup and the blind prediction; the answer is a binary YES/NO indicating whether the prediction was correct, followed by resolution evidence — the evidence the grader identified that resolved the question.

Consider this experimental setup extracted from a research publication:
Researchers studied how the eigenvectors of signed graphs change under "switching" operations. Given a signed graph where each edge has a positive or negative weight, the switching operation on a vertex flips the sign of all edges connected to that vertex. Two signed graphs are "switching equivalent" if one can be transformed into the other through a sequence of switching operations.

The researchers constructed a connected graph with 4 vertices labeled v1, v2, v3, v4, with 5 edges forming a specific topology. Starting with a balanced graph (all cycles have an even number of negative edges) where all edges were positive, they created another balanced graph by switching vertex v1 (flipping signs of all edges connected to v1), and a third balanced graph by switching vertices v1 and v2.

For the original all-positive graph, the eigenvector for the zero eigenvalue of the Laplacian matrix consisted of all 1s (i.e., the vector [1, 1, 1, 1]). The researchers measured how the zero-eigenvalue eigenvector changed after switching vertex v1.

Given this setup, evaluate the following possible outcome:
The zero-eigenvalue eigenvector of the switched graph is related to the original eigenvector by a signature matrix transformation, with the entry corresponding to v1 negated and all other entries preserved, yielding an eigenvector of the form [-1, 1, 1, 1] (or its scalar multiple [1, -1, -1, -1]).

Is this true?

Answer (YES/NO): YES